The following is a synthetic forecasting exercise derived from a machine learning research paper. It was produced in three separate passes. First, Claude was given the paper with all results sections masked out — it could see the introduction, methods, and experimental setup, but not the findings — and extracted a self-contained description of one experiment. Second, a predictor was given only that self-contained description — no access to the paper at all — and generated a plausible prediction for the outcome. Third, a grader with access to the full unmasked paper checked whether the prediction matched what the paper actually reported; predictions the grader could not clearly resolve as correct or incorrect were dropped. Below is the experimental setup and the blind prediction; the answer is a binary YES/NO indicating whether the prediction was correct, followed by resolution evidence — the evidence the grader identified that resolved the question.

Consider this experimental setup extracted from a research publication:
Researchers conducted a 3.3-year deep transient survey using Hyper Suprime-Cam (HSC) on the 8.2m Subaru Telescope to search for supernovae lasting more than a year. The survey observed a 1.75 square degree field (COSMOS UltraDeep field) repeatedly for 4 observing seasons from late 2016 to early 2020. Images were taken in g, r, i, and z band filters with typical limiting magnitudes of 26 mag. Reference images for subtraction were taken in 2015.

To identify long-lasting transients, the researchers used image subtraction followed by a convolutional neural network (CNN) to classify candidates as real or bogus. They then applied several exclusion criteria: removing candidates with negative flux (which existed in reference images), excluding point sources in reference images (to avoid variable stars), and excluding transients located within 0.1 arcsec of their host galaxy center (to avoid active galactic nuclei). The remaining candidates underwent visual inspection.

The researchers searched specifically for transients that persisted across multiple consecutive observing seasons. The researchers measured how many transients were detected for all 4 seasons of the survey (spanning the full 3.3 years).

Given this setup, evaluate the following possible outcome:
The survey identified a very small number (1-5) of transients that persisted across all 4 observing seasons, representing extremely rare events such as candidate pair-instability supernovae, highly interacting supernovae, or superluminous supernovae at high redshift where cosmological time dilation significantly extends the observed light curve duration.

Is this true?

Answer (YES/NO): NO